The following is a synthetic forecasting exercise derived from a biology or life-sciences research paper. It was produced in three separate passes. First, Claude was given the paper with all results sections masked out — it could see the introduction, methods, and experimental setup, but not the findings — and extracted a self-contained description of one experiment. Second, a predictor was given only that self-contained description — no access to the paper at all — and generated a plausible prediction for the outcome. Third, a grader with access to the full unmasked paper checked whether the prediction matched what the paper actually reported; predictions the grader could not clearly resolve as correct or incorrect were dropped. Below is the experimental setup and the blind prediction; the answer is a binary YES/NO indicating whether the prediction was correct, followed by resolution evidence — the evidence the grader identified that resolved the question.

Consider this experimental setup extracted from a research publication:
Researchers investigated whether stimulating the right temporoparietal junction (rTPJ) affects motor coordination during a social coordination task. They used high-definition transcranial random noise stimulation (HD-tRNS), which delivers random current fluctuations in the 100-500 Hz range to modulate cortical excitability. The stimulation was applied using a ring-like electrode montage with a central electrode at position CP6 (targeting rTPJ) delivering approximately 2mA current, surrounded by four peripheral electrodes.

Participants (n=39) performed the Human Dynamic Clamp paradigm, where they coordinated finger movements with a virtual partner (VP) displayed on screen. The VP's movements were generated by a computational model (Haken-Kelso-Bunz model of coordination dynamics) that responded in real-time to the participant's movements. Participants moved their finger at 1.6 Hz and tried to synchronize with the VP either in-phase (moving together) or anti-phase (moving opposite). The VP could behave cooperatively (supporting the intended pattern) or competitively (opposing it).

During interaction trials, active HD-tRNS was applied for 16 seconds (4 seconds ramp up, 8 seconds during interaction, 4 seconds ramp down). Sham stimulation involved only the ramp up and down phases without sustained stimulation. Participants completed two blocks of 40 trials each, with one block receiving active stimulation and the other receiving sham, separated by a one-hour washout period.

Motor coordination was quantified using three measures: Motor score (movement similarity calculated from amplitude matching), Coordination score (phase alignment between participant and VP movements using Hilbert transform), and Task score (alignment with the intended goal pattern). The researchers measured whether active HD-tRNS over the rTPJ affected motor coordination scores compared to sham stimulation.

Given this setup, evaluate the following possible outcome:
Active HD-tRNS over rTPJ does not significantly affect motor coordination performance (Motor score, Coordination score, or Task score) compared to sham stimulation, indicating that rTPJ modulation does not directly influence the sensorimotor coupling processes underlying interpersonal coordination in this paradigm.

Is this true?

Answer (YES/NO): YES